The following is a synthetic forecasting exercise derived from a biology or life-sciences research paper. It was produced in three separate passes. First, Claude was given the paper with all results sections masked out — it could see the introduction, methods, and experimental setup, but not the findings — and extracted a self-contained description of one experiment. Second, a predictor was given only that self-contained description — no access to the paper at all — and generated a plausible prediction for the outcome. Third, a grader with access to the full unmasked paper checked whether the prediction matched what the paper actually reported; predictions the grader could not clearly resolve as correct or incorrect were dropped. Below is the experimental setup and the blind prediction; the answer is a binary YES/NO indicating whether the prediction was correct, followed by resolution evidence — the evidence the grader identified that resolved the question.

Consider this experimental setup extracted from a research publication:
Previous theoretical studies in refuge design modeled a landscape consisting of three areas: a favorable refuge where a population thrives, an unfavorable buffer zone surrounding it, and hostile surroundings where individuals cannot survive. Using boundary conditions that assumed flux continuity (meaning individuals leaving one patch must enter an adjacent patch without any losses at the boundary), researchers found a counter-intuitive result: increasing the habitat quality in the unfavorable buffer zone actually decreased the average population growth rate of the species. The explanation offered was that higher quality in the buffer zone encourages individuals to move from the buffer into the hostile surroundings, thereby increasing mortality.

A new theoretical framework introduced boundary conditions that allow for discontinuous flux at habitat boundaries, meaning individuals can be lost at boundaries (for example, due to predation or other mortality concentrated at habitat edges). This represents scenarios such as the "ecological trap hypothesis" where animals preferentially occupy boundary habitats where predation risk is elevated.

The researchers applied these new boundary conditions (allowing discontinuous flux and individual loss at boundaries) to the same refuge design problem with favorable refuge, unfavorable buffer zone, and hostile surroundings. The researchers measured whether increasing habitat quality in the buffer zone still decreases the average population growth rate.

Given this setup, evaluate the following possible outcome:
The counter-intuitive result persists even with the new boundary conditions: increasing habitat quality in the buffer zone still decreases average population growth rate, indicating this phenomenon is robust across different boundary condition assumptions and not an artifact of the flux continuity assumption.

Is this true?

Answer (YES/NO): NO